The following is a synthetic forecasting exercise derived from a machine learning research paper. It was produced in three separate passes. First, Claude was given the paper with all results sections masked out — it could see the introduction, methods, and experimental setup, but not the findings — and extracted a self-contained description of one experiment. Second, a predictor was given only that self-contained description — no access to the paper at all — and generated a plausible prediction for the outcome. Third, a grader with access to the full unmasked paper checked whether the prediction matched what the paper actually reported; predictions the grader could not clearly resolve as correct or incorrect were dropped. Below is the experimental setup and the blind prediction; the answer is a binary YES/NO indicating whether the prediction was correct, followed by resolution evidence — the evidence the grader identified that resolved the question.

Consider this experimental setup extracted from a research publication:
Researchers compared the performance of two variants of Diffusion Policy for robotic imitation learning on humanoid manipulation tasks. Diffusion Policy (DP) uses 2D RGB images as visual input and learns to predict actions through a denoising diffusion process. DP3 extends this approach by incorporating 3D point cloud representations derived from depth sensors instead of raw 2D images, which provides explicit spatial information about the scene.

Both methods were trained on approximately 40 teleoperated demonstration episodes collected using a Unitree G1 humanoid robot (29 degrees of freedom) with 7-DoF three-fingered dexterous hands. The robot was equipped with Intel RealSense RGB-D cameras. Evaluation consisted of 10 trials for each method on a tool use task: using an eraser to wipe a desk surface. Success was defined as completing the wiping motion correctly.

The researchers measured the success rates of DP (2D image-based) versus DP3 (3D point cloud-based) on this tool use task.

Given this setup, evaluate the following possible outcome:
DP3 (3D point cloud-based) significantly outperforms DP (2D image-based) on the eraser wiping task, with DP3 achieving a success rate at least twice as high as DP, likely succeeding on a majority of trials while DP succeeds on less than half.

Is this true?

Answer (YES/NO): YES